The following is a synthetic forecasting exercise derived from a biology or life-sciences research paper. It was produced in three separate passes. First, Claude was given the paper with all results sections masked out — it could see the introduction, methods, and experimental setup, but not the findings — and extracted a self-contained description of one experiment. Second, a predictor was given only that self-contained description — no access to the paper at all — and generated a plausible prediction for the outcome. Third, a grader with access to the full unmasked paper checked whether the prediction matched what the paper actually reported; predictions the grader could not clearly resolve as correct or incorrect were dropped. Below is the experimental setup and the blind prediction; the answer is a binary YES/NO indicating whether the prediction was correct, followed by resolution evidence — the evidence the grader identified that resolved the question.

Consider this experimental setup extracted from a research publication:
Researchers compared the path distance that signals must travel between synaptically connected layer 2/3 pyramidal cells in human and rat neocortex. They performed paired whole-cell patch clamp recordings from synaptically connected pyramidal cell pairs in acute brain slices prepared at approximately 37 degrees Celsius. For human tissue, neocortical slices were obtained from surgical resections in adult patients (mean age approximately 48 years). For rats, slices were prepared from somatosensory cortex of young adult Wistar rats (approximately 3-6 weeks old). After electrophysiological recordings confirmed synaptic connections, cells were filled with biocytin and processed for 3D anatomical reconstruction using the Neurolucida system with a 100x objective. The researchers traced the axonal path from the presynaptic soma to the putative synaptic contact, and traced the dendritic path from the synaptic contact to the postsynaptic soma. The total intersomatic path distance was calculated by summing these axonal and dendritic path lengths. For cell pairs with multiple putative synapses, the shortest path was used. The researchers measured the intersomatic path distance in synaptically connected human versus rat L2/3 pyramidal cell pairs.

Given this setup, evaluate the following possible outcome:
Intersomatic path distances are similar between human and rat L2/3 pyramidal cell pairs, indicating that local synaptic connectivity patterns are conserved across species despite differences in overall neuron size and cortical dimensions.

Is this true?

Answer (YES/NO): NO